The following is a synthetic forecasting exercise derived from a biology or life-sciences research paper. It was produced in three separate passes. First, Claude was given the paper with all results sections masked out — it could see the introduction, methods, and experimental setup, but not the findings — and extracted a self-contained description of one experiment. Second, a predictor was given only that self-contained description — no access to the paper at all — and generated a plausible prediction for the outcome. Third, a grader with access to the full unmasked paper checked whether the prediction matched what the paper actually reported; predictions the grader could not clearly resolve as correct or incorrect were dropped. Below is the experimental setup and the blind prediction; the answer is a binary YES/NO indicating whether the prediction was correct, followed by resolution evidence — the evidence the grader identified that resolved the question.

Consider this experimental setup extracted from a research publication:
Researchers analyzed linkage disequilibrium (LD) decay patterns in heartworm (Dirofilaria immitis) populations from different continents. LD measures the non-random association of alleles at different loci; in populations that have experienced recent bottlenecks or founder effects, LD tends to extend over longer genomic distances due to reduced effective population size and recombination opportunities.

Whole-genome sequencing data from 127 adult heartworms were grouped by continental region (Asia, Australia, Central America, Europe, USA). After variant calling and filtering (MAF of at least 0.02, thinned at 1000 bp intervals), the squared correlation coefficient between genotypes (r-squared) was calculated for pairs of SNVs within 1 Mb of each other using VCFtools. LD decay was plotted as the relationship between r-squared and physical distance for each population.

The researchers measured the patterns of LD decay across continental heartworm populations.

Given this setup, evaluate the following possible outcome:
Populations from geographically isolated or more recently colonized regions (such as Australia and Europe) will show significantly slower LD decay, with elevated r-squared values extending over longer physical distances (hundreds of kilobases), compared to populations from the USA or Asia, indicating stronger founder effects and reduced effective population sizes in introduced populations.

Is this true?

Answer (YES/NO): NO